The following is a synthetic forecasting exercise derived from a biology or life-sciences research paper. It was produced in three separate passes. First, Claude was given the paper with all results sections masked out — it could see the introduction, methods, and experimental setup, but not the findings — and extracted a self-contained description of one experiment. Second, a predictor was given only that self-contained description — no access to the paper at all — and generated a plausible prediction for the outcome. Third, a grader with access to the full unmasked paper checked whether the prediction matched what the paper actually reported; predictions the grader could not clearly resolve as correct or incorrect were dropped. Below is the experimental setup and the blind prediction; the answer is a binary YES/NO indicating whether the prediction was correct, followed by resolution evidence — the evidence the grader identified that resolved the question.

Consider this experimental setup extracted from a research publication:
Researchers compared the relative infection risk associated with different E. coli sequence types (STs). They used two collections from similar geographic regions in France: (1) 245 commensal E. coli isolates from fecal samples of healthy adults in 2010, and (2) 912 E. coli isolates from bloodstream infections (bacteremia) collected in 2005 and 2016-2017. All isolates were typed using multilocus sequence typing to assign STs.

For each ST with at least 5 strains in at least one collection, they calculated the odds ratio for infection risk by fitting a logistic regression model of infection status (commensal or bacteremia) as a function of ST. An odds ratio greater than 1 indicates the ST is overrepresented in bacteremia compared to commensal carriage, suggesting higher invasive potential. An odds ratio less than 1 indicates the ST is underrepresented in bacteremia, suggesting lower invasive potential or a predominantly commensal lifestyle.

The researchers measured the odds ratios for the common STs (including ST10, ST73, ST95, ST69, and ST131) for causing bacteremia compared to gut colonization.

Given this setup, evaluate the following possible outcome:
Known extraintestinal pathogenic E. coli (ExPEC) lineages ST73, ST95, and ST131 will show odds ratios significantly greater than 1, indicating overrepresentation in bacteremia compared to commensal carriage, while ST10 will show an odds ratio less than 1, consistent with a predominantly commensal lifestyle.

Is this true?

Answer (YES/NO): YES